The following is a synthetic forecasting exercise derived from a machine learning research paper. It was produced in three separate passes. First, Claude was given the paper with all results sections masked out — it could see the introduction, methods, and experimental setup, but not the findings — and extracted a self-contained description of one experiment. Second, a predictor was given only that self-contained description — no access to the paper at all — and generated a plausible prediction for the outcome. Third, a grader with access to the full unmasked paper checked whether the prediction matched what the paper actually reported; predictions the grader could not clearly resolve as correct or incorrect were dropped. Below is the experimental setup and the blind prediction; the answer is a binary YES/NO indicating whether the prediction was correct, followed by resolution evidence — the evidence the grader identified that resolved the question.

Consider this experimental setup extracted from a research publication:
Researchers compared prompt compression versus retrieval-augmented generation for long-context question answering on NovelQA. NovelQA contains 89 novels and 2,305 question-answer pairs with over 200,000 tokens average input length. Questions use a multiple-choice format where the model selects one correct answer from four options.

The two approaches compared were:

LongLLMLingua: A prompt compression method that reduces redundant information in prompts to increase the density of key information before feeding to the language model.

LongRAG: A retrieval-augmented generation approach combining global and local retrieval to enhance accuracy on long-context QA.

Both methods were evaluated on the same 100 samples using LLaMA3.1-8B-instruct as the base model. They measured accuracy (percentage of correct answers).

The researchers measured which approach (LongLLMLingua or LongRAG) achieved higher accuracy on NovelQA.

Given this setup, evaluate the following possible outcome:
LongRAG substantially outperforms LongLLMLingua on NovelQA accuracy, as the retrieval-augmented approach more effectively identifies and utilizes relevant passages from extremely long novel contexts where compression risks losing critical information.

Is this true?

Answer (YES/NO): YES